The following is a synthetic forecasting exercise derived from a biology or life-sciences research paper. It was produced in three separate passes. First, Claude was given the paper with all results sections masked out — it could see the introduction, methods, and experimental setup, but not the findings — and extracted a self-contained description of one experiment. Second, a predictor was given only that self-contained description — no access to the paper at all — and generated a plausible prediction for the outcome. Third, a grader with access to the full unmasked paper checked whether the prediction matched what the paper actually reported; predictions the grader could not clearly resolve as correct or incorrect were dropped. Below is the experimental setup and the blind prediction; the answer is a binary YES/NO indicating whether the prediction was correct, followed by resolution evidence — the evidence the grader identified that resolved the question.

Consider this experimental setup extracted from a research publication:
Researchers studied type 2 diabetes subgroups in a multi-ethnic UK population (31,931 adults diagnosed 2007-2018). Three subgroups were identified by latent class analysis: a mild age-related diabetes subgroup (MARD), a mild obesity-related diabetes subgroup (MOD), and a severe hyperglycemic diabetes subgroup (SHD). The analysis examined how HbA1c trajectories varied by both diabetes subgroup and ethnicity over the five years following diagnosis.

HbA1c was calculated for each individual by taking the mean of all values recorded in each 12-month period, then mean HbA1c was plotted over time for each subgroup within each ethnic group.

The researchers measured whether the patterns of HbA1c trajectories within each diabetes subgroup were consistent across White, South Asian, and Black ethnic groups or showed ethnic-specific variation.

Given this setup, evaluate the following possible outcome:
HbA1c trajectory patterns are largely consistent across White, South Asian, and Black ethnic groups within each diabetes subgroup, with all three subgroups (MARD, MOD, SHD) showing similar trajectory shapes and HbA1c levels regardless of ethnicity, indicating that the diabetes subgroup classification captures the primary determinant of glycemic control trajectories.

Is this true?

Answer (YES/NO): YES